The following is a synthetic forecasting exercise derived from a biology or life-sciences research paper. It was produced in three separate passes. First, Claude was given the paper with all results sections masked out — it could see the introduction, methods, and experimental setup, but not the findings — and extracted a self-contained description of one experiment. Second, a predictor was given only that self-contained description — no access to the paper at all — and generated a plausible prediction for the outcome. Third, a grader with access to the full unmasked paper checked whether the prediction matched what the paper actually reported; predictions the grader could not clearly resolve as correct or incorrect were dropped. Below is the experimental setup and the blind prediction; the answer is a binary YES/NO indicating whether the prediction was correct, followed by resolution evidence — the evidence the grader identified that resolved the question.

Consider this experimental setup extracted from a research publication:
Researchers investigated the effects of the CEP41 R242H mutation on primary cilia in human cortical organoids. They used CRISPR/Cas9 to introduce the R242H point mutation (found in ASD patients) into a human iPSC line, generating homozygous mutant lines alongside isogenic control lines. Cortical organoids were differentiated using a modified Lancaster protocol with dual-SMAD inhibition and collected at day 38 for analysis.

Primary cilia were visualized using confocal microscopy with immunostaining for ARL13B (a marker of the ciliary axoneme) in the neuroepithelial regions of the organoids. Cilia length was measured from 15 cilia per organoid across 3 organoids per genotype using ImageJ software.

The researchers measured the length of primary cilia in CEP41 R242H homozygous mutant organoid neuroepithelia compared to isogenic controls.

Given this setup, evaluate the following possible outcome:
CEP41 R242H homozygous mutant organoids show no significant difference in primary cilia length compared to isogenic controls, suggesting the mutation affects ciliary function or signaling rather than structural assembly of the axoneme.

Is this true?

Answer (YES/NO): NO